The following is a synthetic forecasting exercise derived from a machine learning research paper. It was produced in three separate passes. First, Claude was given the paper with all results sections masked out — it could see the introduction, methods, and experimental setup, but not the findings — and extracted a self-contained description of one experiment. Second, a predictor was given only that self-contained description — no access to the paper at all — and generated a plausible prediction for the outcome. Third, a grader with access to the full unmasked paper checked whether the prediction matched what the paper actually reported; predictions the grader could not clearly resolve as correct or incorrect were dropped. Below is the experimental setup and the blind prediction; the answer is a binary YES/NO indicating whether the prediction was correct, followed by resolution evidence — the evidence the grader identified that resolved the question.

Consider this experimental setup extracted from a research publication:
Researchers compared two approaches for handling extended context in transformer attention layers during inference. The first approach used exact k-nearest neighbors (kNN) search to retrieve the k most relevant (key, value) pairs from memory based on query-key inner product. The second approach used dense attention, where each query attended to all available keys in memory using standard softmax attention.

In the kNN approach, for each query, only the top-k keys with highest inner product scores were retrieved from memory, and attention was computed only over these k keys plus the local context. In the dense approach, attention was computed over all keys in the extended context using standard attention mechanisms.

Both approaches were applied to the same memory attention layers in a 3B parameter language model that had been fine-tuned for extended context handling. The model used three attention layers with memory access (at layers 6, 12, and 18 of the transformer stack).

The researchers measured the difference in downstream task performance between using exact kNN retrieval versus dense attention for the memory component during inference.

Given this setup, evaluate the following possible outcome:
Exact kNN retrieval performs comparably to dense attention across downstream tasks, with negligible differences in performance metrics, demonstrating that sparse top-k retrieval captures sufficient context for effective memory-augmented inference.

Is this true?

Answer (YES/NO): YES